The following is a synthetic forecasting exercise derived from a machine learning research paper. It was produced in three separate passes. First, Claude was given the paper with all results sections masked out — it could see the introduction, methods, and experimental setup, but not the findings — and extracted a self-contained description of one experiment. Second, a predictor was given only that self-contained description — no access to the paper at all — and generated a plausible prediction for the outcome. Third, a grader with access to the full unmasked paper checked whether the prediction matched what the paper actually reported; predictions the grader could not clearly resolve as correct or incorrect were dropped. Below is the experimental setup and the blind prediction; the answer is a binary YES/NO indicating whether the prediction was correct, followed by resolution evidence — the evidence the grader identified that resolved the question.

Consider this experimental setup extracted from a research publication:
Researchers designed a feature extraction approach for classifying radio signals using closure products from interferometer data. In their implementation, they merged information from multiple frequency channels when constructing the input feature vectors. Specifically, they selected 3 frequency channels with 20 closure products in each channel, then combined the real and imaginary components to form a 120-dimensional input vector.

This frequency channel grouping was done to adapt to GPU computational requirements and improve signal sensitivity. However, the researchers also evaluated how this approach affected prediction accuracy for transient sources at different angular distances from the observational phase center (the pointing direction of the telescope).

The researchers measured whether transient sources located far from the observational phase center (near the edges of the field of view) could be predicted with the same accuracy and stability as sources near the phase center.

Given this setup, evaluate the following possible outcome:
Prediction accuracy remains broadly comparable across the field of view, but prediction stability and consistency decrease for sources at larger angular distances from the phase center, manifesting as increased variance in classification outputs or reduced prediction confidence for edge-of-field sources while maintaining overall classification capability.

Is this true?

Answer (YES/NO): NO